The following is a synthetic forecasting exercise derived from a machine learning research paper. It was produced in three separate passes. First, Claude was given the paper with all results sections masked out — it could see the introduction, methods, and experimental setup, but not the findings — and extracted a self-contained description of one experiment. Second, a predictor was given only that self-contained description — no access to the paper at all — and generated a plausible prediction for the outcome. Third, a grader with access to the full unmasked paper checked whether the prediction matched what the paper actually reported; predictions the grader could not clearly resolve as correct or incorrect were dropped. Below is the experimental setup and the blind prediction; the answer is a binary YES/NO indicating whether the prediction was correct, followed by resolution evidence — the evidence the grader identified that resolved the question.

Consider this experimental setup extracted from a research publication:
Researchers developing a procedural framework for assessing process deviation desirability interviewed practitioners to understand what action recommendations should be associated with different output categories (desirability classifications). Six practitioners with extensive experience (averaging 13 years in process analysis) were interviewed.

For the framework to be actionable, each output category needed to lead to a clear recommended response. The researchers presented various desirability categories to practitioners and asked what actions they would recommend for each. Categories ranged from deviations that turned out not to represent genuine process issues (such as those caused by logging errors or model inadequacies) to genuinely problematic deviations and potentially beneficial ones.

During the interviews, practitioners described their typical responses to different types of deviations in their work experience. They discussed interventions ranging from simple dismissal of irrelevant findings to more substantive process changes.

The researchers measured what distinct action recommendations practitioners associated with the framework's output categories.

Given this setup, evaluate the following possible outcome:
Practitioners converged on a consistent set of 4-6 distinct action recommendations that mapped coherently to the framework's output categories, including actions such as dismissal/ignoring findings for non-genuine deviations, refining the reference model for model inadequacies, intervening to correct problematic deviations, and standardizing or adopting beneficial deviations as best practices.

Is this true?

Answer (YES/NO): NO